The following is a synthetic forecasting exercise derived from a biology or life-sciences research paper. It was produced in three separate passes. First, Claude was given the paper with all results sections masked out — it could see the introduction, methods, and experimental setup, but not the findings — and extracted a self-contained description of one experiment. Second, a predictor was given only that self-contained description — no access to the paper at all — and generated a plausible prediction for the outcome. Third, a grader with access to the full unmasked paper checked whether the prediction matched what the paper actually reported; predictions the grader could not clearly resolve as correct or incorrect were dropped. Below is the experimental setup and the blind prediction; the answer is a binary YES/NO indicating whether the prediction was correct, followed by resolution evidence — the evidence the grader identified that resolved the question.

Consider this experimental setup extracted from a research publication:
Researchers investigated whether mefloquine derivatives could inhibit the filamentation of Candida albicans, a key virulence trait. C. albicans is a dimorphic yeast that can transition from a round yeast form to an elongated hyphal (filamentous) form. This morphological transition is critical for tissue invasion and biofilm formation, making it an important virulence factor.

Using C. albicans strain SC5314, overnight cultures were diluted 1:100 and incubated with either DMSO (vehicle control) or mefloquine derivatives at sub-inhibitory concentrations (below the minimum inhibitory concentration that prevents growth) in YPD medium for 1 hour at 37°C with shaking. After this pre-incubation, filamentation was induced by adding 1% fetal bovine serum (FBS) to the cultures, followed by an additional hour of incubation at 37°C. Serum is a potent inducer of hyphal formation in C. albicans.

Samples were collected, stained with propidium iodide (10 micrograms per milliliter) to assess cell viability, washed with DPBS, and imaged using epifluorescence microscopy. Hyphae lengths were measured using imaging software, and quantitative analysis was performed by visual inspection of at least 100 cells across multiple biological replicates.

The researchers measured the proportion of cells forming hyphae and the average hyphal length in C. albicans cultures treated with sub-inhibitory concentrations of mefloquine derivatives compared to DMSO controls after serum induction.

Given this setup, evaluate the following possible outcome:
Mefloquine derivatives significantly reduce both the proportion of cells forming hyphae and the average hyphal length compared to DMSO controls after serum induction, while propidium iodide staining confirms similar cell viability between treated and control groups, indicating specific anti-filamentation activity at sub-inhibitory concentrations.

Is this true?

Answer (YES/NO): YES